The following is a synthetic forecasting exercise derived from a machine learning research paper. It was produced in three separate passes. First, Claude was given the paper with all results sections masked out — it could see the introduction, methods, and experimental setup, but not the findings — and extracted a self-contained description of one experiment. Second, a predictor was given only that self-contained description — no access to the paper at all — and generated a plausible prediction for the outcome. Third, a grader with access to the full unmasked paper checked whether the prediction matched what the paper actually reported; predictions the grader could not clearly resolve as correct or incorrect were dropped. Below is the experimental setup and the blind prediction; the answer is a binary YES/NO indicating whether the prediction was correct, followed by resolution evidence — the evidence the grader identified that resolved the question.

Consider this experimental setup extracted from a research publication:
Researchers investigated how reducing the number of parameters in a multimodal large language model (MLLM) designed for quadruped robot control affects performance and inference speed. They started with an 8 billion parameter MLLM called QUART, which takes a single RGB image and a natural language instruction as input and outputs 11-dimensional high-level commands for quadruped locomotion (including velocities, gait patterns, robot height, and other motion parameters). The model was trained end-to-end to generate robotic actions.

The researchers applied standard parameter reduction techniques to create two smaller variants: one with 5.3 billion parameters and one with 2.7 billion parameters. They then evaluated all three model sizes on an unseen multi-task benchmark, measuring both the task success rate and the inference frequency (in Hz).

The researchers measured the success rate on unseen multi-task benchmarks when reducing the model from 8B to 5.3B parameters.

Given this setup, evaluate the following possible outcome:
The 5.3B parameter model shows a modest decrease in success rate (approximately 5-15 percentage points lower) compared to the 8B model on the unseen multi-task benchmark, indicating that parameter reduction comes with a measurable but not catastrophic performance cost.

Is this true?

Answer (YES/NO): NO